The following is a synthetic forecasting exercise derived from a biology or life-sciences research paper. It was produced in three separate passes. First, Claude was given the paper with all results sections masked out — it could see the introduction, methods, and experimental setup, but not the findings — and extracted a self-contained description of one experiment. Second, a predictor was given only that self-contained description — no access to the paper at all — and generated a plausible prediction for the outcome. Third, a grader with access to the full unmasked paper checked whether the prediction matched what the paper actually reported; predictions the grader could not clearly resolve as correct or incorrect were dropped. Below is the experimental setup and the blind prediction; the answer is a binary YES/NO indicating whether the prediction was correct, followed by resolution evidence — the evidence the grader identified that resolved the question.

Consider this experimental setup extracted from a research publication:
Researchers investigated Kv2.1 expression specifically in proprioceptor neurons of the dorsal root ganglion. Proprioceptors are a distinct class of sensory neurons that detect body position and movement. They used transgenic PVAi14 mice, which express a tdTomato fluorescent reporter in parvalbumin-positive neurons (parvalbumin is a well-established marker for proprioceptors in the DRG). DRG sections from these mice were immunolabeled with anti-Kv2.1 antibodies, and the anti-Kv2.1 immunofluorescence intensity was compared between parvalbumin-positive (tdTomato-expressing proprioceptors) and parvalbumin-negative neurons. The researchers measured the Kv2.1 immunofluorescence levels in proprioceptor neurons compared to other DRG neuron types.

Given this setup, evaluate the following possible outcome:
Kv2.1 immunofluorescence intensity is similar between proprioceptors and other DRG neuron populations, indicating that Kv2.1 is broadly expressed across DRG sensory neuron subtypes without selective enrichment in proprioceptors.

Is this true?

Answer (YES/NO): NO